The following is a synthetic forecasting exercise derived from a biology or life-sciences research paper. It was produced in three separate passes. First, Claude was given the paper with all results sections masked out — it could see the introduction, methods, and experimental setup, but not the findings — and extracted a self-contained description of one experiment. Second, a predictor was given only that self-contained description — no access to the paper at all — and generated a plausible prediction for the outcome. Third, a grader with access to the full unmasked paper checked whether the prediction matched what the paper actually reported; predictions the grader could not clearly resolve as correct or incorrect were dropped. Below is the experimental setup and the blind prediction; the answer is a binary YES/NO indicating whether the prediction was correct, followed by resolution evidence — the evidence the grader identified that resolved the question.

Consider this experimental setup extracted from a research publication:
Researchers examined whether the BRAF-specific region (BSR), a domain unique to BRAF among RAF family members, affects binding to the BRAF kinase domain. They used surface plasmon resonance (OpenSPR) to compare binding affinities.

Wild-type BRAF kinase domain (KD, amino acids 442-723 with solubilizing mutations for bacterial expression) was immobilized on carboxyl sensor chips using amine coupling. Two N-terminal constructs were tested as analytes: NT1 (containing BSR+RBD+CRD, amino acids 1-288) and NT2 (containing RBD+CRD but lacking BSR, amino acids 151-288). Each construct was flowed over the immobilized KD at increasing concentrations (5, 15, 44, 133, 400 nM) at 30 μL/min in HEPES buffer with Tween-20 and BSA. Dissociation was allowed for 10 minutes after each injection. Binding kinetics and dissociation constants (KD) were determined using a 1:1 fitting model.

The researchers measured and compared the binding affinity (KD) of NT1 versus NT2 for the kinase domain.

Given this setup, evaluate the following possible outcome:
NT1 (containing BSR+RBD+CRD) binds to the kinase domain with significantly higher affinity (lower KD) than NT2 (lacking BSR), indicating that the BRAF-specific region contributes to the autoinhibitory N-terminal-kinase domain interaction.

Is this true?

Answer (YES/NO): YES